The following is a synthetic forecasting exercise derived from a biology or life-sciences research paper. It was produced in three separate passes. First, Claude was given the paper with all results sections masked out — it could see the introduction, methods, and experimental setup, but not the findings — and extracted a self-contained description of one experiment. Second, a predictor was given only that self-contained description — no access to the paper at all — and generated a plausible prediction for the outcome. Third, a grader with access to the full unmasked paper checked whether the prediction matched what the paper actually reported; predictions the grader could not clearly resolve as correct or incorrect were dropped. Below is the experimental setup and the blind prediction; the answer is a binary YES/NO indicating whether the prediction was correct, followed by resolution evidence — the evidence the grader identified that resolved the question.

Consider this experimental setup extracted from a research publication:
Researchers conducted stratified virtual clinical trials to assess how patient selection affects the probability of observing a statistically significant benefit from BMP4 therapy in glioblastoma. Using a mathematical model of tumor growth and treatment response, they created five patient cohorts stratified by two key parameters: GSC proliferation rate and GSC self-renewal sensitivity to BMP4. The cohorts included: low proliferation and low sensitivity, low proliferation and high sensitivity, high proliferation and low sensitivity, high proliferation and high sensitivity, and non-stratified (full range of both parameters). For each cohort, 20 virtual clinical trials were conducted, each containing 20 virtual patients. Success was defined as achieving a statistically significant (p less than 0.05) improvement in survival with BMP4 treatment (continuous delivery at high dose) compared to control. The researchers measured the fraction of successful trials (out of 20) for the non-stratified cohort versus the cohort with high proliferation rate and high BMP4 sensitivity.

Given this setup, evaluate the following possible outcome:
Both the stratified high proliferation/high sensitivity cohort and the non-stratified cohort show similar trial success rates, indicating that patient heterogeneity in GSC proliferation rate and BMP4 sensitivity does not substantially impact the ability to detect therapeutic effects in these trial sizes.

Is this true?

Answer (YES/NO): NO